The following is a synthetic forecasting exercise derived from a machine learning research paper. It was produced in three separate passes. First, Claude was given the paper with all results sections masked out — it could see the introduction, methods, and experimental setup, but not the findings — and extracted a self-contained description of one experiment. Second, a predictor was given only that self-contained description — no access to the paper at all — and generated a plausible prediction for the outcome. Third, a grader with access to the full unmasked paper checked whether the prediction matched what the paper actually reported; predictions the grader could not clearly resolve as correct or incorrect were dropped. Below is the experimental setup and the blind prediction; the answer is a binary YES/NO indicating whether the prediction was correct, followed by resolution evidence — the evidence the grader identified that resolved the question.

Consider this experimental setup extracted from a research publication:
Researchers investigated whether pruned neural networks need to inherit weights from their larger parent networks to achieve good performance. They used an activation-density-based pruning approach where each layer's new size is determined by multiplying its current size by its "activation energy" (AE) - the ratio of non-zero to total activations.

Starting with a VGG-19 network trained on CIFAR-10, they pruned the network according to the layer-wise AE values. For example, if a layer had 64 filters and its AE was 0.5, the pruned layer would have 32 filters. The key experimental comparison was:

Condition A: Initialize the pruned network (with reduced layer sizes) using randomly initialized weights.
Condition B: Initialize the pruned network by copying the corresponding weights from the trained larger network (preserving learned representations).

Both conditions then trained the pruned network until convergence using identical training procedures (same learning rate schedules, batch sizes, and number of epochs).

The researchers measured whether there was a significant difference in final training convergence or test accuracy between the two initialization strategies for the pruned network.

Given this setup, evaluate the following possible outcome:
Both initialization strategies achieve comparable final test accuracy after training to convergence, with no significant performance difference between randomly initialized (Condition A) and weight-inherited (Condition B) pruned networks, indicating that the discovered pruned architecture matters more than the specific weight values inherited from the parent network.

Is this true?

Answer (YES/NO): YES